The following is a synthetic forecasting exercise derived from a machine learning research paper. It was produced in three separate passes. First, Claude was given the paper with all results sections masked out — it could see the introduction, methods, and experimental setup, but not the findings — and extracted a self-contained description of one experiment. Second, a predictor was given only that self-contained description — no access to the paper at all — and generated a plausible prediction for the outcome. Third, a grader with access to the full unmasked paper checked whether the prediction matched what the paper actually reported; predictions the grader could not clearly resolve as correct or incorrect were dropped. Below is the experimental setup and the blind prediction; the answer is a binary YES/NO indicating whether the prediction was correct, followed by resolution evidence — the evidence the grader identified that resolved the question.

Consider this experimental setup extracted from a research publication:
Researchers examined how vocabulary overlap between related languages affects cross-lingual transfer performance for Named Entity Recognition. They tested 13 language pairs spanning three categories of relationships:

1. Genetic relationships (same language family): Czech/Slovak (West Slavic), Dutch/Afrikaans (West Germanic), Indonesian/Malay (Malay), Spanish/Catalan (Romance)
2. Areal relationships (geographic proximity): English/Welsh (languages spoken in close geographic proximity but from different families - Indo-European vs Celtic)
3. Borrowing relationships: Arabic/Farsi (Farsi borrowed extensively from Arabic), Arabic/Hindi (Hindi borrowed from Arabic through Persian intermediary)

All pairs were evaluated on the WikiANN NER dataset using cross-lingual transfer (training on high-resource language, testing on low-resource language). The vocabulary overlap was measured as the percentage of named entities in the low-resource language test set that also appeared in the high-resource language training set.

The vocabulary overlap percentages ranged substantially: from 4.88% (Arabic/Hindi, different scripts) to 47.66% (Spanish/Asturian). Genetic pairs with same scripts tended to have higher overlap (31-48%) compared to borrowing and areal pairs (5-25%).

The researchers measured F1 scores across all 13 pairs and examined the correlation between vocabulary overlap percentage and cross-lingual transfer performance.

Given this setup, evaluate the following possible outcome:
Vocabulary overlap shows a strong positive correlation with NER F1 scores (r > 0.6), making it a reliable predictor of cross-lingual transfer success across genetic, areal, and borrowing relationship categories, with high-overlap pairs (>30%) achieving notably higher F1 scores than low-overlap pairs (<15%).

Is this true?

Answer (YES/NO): NO